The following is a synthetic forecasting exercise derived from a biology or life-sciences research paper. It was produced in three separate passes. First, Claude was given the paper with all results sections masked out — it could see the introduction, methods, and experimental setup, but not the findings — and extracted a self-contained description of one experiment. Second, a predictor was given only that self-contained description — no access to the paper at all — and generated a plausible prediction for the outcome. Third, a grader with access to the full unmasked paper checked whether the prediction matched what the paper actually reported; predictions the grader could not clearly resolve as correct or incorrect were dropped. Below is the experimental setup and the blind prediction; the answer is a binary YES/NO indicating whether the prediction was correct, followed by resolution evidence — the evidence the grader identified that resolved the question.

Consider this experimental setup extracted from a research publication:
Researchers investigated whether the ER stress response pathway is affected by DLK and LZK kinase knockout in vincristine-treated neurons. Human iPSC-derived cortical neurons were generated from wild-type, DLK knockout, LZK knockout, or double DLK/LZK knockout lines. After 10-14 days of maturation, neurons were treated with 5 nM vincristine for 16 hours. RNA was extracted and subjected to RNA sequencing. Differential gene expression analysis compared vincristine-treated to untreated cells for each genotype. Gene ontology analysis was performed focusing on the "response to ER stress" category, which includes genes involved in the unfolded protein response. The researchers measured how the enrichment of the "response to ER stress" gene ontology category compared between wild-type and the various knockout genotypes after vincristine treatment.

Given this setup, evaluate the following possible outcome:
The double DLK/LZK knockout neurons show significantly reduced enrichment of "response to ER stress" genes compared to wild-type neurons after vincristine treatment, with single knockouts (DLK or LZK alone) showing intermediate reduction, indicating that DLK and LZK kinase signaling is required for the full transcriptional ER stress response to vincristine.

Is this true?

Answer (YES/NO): YES